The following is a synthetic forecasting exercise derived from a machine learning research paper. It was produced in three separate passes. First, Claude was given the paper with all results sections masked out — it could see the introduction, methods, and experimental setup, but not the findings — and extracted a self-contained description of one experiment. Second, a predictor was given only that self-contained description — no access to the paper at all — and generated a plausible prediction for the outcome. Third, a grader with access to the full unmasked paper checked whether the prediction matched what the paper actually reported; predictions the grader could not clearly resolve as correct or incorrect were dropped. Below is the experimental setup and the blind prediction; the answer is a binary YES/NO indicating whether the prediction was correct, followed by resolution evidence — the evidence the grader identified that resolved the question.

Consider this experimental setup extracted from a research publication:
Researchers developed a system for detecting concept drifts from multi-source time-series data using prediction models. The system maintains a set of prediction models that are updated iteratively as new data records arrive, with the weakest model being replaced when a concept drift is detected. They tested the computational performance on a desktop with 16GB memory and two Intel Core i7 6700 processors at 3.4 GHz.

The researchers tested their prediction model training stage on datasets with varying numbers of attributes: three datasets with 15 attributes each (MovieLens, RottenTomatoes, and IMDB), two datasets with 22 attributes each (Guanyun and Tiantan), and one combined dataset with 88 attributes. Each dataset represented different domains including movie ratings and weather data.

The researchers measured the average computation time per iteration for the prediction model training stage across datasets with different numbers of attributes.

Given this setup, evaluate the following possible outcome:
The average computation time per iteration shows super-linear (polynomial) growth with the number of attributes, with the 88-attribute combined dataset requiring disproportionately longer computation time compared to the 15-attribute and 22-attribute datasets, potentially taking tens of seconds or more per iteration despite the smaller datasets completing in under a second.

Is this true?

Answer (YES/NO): NO